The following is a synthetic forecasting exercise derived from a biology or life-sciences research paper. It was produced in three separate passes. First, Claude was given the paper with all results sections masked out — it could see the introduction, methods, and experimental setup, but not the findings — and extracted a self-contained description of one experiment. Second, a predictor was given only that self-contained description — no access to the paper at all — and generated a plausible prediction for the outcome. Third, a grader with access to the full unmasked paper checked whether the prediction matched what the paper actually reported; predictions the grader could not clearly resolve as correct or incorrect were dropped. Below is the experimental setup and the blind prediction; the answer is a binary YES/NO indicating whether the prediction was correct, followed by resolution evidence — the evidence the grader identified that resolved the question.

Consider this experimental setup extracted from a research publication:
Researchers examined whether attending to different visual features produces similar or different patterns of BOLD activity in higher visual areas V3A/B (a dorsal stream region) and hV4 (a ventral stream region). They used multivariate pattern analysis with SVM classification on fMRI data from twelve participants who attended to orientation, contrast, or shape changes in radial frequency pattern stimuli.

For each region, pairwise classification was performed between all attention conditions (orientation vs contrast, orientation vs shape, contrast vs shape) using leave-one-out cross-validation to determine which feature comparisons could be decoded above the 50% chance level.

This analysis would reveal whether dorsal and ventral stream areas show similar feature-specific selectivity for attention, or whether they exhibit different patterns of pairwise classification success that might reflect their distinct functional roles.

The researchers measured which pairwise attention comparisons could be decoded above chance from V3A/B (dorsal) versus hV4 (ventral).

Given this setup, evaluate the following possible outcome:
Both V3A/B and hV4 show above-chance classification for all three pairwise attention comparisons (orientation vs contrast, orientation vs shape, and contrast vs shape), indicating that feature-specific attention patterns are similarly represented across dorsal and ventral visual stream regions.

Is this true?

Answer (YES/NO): NO